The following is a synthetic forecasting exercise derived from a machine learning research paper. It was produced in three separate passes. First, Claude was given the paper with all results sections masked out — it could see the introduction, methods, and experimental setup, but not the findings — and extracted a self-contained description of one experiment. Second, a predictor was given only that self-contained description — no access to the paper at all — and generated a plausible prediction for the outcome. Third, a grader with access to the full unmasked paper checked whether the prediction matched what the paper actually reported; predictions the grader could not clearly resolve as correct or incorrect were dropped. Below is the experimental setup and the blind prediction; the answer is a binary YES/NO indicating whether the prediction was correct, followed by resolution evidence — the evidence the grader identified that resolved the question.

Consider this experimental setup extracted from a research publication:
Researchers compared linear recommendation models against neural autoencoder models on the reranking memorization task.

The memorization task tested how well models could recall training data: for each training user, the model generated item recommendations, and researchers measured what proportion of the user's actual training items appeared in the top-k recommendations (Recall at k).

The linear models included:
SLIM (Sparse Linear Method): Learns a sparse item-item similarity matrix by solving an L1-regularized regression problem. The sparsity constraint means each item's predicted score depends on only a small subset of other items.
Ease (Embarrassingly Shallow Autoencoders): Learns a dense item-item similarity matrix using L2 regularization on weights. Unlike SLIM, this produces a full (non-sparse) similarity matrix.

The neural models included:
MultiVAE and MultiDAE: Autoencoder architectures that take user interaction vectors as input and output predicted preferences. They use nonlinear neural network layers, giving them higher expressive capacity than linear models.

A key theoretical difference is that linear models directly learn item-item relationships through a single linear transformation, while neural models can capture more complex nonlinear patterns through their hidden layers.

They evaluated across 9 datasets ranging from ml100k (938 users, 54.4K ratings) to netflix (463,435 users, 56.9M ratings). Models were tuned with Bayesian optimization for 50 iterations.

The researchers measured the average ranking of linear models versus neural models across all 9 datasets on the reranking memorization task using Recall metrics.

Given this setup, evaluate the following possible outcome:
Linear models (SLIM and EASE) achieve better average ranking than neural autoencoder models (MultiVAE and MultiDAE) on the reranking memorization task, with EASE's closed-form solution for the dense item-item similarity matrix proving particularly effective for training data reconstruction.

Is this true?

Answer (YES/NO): NO